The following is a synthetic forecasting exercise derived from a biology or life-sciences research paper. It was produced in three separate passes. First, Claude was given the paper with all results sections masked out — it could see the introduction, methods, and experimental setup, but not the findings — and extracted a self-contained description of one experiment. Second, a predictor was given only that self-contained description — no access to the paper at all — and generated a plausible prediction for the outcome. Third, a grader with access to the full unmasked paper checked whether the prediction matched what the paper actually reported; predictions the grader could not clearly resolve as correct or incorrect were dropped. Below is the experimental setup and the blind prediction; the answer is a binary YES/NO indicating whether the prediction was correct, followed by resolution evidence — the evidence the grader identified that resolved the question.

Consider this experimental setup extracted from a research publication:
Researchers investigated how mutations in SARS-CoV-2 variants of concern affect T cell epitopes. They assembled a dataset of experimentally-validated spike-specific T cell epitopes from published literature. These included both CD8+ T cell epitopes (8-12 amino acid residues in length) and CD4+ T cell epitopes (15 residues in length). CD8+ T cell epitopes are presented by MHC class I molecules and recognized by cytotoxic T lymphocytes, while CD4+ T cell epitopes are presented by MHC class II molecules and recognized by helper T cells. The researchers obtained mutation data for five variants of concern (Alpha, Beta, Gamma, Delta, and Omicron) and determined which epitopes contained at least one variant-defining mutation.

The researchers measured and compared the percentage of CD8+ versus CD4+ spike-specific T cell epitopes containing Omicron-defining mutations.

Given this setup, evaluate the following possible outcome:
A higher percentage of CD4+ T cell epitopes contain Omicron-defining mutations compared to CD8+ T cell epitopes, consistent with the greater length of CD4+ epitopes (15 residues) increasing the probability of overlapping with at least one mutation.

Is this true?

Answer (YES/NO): YES